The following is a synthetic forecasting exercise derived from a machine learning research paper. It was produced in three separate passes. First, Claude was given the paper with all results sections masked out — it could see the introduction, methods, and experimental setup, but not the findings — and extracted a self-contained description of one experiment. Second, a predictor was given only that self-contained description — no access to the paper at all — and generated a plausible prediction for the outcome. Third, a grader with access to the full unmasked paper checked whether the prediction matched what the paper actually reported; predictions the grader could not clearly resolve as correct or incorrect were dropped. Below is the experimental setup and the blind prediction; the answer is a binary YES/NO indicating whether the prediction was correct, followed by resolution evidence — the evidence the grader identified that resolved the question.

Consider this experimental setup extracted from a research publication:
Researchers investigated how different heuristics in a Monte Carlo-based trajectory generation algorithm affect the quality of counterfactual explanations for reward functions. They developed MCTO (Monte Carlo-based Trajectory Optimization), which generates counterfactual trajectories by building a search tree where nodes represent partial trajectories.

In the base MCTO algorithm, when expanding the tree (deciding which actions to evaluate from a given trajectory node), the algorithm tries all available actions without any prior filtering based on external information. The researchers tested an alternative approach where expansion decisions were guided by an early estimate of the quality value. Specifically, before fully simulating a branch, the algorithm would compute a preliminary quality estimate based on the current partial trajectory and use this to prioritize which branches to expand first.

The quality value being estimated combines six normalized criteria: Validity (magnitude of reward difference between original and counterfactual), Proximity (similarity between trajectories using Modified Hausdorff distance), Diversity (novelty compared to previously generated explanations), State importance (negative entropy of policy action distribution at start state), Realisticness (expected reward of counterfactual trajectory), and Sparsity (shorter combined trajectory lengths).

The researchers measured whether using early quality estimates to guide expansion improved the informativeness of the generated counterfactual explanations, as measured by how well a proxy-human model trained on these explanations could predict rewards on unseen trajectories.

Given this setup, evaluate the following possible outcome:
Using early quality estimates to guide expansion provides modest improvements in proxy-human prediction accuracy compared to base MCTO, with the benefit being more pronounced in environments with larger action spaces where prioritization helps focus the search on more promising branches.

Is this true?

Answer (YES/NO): NO